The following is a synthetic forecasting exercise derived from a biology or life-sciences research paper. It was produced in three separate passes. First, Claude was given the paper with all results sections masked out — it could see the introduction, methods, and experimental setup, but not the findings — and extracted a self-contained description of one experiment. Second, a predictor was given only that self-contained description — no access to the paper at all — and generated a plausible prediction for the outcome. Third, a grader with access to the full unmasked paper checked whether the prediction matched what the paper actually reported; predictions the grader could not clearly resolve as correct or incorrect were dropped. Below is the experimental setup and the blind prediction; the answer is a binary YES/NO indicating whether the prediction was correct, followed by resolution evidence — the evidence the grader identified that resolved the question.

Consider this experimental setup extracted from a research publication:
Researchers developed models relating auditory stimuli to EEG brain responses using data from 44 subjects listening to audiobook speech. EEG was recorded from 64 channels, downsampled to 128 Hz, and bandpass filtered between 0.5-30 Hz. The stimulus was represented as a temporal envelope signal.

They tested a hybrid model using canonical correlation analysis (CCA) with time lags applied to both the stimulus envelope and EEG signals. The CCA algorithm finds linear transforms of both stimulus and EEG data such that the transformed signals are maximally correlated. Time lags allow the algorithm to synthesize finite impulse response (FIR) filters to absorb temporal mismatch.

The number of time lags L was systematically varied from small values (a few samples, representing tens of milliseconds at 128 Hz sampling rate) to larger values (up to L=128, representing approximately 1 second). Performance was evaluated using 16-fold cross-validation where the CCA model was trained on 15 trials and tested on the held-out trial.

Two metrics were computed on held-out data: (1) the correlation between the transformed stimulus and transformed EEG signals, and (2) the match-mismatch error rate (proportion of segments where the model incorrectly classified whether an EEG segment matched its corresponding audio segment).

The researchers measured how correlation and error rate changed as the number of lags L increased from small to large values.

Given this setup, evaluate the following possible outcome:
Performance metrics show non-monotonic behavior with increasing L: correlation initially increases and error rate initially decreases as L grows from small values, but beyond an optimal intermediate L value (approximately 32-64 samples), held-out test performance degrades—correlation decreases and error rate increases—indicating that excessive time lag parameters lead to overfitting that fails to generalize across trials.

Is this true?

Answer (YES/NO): NO